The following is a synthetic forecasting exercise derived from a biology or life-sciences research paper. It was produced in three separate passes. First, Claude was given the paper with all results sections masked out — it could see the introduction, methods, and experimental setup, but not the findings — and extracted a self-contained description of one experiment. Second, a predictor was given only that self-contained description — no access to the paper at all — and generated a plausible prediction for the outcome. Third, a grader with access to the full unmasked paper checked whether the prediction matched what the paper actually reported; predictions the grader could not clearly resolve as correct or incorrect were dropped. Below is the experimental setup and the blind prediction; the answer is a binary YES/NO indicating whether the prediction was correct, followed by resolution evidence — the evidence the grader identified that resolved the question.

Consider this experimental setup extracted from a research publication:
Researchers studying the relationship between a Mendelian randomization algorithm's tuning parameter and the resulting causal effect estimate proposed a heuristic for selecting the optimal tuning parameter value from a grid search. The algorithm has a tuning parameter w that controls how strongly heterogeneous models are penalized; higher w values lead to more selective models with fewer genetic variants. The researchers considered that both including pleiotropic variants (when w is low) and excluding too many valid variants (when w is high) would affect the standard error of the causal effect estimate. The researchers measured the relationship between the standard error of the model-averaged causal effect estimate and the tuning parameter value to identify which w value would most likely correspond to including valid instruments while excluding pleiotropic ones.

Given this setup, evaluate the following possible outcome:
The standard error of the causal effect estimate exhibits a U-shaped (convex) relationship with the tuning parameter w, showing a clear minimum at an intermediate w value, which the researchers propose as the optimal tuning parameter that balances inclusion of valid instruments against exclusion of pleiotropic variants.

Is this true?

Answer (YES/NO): YES